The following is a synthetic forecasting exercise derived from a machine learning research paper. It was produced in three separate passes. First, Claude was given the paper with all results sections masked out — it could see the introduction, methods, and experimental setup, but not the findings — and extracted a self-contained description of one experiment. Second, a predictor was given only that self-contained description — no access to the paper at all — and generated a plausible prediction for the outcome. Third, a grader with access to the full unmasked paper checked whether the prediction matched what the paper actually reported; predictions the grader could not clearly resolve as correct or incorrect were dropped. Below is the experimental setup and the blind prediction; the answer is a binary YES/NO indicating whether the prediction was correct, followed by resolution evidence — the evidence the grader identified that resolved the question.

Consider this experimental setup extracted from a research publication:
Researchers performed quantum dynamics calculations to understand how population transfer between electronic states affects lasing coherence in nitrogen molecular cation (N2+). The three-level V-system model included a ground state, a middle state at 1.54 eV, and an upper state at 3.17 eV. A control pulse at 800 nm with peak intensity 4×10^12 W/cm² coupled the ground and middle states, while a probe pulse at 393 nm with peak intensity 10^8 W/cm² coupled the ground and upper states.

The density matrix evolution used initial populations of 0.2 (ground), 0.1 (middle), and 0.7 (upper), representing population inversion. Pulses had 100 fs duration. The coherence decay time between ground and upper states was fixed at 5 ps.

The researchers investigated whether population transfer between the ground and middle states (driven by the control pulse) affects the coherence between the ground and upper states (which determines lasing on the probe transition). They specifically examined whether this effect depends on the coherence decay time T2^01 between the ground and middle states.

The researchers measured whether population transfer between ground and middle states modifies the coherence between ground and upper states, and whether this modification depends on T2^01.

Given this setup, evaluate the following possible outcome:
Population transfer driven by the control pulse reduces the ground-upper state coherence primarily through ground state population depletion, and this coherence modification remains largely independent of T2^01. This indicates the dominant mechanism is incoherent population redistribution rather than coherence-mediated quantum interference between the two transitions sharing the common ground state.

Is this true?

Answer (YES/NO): NO